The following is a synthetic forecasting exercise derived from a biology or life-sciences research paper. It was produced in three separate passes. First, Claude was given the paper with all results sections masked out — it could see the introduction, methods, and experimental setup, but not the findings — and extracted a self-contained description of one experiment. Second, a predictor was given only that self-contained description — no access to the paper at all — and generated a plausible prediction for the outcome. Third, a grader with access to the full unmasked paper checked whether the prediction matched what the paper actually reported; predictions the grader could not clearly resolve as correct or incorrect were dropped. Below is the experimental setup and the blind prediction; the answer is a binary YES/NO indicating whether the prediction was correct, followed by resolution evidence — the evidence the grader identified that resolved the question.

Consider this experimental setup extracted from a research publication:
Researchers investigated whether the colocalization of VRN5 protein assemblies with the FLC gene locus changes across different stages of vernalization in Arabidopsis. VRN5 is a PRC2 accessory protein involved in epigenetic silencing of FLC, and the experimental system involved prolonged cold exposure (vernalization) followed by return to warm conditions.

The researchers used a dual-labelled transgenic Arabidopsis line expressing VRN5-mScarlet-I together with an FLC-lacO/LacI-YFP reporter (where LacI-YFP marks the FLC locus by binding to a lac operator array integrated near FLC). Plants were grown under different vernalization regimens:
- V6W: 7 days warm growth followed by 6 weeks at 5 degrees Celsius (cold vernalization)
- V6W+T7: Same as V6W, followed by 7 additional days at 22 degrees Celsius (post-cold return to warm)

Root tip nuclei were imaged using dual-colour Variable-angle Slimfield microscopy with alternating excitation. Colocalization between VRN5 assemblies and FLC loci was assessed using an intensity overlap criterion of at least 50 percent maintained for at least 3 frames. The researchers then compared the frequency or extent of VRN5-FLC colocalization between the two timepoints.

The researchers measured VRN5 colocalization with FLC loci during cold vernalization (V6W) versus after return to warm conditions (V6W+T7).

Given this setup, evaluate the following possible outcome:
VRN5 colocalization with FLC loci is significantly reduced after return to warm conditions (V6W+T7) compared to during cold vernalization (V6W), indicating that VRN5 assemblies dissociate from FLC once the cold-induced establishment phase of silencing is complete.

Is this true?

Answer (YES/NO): NO